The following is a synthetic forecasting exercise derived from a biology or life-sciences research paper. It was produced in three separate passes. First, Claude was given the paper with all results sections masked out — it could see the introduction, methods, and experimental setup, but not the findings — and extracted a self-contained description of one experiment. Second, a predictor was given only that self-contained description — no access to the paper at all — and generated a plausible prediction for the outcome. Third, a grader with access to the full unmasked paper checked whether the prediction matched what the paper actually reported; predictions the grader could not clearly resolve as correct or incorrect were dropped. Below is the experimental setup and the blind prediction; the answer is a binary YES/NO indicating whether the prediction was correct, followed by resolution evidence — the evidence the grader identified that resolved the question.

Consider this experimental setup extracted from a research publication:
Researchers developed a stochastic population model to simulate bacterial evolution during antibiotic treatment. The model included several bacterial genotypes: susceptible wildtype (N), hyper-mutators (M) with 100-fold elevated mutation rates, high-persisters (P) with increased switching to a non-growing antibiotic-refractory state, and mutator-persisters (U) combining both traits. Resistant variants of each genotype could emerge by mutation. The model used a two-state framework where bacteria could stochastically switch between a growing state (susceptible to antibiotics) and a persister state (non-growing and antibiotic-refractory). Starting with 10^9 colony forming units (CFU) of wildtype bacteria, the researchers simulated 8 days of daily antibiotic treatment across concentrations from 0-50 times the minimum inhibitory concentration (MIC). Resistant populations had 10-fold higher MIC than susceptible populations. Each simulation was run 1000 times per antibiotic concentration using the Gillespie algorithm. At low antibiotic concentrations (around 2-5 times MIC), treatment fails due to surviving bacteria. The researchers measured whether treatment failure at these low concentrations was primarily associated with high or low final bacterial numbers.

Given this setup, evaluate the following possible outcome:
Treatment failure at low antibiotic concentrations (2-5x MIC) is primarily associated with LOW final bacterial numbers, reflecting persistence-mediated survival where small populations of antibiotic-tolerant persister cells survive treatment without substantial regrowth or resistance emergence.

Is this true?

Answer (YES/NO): NO